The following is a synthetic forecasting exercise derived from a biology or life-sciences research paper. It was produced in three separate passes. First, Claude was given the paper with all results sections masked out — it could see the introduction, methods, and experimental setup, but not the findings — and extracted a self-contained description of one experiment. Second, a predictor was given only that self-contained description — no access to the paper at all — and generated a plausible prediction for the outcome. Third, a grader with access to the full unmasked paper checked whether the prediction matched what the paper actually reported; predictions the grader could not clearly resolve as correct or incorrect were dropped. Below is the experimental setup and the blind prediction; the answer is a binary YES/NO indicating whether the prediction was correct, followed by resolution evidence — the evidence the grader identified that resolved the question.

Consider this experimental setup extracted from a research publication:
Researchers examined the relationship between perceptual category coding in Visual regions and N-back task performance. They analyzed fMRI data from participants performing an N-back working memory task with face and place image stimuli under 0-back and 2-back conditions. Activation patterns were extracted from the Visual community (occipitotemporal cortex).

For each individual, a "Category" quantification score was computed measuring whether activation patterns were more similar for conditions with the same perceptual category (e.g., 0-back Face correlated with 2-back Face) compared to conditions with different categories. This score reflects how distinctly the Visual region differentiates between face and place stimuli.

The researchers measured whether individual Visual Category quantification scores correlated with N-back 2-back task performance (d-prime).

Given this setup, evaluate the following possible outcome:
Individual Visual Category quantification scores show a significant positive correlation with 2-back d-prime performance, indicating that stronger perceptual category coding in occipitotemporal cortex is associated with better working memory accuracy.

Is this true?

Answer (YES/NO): YES